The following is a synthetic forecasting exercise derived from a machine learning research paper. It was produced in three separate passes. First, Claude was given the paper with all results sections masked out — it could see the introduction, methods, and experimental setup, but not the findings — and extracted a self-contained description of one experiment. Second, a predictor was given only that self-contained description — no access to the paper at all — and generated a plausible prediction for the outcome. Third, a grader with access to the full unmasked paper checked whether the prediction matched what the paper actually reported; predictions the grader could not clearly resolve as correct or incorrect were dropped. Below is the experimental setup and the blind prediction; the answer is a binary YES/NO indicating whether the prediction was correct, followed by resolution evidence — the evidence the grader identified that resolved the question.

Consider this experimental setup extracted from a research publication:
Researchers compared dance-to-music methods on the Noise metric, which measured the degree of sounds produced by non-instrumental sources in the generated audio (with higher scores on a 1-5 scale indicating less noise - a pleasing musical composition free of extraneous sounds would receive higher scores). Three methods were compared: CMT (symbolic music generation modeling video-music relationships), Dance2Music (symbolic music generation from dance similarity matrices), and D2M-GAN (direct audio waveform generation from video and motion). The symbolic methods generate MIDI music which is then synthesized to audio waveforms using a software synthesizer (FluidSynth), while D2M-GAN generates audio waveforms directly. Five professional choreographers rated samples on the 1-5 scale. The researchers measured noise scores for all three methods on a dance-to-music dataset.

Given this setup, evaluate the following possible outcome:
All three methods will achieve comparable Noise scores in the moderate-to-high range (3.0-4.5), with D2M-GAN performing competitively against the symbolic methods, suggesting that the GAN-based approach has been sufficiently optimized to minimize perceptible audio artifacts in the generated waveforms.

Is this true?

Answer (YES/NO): NO